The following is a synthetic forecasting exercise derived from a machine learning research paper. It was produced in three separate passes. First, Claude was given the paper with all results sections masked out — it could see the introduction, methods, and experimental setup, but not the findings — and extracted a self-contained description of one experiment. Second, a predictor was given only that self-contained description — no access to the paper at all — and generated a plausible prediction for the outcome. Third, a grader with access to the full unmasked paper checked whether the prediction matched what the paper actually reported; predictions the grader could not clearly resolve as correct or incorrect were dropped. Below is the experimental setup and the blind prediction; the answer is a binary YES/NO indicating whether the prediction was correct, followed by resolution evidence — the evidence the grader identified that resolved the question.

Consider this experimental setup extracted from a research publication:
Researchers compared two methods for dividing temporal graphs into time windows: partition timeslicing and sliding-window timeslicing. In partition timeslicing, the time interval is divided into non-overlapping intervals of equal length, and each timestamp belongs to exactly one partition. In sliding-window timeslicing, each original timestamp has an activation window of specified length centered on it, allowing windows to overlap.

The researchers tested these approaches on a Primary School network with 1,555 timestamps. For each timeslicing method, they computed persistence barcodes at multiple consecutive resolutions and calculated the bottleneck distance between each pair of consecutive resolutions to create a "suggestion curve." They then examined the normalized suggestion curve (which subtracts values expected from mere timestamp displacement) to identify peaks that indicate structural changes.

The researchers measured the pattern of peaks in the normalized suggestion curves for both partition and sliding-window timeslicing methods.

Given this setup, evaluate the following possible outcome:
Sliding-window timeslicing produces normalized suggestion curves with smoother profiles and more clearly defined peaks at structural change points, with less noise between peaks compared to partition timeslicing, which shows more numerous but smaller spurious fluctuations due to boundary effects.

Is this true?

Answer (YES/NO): YES